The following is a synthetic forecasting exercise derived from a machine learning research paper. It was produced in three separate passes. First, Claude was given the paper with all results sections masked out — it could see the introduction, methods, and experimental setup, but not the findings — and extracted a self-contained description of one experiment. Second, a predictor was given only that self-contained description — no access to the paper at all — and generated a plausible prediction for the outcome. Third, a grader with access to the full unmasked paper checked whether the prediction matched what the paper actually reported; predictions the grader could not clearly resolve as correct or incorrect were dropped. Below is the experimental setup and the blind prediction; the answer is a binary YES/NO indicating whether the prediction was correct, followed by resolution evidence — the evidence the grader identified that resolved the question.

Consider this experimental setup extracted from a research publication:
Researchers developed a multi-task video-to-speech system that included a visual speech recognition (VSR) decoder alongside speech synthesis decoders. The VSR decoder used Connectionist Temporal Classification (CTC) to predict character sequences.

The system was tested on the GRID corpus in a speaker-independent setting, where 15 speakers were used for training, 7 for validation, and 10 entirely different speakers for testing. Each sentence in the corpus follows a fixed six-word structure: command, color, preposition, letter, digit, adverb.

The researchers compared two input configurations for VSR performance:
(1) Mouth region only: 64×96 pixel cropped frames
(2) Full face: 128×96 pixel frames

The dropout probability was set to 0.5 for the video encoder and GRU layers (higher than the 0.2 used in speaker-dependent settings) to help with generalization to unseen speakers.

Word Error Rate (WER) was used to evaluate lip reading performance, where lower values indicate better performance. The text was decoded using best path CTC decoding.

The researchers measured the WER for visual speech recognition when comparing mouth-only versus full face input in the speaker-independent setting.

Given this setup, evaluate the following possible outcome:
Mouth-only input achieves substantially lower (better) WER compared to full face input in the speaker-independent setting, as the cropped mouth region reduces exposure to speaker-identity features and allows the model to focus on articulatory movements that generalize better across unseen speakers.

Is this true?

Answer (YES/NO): NO